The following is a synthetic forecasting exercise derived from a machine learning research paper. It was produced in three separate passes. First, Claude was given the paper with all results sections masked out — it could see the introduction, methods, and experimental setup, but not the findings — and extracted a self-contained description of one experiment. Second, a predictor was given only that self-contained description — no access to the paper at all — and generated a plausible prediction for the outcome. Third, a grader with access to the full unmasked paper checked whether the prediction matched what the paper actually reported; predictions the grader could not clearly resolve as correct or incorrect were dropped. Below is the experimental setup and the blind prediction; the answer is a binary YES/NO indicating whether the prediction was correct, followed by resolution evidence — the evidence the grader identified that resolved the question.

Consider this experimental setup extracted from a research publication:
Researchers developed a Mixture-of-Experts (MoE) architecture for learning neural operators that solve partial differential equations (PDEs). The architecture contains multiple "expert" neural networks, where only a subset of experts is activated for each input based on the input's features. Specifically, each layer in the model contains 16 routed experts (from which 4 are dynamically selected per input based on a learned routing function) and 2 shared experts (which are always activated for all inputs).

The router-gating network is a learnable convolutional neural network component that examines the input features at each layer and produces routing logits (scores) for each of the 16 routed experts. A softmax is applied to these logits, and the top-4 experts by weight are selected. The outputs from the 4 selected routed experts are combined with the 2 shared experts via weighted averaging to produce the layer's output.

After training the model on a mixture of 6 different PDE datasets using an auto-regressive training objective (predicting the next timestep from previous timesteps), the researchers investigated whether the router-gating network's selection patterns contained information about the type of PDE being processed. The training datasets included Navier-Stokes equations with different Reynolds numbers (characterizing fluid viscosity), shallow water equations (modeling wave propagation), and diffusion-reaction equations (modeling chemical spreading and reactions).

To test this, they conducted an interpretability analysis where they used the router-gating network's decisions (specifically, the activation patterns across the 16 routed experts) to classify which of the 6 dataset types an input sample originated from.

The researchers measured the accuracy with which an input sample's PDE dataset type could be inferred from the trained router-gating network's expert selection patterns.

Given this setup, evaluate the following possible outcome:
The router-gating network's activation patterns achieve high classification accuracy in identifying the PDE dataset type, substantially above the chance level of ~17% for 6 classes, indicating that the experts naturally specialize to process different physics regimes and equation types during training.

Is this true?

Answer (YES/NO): YES